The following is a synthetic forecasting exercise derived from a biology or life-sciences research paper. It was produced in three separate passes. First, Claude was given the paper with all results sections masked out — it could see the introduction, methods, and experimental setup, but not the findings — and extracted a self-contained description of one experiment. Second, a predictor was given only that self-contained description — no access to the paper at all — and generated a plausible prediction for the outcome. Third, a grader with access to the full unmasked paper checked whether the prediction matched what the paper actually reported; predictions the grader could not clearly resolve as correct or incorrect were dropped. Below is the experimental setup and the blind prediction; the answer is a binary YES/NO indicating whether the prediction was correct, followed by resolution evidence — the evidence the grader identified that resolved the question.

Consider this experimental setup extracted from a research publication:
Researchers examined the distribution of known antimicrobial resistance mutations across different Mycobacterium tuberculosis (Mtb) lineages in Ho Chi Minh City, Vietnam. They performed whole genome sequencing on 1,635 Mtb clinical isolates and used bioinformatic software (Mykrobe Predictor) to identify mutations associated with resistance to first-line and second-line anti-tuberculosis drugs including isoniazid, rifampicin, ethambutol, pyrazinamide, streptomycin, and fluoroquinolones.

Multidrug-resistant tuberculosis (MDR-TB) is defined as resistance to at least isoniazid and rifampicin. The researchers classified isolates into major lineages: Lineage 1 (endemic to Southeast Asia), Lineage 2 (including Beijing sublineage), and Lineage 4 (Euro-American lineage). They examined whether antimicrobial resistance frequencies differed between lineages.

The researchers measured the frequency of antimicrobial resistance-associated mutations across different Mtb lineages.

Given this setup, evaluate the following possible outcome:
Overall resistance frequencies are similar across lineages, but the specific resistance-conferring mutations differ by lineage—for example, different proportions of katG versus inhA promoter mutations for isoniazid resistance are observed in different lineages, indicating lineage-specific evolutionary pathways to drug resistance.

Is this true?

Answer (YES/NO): NO